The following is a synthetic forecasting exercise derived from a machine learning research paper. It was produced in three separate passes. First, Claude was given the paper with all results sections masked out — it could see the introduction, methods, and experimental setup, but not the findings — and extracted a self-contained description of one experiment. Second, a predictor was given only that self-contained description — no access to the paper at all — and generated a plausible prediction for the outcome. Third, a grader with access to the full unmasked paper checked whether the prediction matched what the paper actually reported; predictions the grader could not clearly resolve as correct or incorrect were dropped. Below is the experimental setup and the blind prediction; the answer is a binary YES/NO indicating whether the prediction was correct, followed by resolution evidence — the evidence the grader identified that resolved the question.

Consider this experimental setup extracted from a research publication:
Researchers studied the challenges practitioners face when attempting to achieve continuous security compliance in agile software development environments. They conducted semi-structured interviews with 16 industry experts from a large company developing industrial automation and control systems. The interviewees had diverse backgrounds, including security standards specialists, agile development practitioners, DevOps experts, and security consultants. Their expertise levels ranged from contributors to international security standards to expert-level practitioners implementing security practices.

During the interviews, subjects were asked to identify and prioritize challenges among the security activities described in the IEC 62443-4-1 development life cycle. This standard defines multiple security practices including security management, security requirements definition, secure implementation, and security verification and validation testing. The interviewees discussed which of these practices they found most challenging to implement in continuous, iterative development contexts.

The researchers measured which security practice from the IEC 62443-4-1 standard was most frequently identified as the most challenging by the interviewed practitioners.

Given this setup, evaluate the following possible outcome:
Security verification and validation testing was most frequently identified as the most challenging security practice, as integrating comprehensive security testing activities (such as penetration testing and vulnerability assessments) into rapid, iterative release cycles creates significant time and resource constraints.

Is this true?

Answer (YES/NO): NO